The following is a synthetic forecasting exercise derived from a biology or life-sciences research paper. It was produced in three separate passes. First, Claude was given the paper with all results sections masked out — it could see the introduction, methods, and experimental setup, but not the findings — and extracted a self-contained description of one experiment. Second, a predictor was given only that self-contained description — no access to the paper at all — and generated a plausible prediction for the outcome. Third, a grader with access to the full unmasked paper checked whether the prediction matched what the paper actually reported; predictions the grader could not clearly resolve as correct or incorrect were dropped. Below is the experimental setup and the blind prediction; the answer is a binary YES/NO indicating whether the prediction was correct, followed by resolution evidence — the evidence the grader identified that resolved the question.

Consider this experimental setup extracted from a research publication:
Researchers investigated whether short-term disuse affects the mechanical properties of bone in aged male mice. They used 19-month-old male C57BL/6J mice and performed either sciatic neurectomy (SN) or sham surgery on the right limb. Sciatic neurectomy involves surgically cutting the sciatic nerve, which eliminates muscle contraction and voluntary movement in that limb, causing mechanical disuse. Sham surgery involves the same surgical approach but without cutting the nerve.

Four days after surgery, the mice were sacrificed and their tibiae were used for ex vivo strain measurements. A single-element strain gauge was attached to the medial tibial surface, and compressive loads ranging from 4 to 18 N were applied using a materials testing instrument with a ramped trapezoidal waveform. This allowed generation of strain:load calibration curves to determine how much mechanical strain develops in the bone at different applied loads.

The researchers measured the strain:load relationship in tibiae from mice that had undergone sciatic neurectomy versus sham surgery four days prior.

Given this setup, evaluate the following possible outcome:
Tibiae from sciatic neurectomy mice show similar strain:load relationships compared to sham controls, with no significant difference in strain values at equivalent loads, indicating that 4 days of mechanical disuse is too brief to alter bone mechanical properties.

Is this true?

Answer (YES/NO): YES